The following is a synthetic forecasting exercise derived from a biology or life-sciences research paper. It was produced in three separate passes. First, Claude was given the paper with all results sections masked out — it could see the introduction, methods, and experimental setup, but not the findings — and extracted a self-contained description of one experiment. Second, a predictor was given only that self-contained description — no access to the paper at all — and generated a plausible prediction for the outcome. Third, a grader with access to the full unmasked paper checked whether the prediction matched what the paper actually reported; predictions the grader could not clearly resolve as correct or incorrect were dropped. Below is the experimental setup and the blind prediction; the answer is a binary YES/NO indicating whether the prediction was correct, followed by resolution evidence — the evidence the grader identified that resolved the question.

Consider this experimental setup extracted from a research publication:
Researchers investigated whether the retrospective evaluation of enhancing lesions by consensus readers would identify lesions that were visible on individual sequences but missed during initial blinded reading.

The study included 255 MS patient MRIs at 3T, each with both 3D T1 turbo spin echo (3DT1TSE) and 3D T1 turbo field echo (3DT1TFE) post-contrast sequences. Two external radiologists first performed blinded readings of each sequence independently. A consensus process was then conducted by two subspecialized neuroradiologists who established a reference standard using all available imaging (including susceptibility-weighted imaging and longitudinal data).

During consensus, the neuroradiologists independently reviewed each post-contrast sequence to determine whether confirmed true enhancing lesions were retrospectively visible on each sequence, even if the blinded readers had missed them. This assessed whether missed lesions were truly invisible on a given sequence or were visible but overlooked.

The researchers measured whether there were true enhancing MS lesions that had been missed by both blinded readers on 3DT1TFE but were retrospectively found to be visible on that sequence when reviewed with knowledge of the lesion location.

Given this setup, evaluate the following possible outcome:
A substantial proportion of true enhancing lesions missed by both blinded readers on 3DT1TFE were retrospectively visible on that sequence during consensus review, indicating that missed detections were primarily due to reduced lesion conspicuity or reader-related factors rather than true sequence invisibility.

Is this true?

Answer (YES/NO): YES